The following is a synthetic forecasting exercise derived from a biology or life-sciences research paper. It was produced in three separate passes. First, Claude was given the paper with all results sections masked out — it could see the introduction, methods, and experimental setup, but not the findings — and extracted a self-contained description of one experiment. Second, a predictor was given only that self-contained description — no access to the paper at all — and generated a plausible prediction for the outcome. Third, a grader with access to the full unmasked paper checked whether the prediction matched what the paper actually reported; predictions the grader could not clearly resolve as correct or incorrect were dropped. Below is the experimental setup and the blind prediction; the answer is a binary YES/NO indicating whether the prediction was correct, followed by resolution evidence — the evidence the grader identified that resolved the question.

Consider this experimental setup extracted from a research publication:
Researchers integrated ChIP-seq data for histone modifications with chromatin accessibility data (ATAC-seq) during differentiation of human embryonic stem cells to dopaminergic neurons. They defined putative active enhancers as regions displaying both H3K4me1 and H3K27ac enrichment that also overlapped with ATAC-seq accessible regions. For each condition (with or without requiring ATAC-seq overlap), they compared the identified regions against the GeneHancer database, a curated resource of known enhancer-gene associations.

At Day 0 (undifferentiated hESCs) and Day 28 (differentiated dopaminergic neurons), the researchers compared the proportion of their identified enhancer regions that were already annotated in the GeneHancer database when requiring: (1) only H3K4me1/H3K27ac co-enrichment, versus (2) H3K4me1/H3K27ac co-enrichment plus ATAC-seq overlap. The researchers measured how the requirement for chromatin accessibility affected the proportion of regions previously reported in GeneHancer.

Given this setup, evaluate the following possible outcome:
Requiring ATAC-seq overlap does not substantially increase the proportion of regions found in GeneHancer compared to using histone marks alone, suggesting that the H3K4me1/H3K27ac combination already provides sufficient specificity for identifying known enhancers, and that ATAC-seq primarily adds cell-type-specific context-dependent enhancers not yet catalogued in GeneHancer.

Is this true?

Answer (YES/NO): NO